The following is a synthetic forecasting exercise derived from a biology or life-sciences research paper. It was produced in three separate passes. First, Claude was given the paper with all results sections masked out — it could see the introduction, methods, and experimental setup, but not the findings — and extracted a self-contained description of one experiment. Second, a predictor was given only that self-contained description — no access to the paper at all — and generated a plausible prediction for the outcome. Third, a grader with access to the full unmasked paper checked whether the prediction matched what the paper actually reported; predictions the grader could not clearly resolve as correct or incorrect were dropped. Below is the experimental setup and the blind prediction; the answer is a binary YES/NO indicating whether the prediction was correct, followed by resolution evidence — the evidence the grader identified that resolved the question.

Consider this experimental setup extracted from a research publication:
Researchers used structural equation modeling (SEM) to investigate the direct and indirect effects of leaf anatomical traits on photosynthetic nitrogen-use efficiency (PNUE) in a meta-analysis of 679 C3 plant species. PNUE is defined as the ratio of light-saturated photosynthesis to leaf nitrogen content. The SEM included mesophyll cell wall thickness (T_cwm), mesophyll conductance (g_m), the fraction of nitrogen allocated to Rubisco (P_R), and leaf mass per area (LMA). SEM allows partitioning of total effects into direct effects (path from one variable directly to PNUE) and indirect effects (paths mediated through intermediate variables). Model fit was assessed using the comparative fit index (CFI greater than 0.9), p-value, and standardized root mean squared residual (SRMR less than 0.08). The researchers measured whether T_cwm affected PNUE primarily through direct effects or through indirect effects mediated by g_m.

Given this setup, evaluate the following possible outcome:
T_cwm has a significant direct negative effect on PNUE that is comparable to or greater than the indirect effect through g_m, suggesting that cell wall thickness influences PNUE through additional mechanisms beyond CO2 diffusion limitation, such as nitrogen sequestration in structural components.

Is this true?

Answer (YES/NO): NO